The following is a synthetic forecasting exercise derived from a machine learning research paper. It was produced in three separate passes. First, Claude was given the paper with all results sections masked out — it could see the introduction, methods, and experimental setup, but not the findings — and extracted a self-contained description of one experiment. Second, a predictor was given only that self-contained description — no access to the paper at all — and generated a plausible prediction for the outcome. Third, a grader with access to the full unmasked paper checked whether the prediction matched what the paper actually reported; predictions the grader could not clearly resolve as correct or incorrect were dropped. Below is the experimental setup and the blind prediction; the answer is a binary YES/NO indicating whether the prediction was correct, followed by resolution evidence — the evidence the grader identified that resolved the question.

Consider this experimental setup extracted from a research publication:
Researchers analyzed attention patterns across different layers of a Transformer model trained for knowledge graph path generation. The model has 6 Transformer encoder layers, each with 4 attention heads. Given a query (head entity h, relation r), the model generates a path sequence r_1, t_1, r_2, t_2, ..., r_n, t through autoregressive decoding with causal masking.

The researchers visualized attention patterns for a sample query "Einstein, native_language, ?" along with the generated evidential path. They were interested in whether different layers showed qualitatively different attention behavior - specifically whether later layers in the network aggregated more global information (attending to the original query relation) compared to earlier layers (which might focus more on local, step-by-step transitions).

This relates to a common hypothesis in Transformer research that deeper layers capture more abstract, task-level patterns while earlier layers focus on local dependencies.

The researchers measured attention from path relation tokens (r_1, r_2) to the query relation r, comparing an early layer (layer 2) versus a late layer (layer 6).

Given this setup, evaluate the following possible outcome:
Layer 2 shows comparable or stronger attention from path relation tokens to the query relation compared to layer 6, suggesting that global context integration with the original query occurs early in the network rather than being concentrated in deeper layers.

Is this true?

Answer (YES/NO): NO